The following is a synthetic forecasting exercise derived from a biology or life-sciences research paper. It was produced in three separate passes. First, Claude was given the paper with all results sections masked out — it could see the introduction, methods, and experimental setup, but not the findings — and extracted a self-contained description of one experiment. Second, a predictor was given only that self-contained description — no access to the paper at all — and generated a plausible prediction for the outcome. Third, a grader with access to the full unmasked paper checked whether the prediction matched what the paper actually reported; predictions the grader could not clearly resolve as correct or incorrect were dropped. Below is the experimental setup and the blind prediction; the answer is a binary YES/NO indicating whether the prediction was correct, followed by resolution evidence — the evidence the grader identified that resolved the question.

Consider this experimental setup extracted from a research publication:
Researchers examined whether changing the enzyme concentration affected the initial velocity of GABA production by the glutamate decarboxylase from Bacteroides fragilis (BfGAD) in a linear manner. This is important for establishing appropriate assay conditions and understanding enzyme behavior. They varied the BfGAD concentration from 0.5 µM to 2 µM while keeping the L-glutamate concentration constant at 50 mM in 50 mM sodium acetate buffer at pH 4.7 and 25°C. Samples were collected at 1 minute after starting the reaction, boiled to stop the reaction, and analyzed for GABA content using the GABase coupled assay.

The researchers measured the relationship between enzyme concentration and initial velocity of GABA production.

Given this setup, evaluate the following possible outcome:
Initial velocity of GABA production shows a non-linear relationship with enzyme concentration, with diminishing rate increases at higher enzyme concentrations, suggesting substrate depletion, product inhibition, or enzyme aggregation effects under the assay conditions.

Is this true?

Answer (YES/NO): NO